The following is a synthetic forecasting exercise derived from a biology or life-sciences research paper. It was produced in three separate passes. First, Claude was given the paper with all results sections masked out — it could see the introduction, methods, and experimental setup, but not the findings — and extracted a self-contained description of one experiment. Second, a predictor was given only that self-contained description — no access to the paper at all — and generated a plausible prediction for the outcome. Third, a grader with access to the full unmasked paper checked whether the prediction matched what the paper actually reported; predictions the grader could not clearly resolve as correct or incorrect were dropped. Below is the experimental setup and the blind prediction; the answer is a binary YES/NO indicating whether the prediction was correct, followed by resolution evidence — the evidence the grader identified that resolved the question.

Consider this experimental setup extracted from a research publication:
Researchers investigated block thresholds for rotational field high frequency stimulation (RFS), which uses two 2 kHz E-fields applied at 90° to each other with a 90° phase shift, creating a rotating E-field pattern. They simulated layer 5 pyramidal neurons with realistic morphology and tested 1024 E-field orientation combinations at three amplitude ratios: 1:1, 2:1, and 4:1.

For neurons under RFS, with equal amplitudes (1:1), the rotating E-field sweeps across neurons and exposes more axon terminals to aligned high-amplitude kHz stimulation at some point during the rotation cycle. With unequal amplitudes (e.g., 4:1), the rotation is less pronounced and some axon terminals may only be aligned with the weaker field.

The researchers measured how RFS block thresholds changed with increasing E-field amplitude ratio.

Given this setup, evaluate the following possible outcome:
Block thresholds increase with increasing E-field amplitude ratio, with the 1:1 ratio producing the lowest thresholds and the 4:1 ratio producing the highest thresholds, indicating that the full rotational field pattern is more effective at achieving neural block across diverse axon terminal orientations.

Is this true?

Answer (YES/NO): YES